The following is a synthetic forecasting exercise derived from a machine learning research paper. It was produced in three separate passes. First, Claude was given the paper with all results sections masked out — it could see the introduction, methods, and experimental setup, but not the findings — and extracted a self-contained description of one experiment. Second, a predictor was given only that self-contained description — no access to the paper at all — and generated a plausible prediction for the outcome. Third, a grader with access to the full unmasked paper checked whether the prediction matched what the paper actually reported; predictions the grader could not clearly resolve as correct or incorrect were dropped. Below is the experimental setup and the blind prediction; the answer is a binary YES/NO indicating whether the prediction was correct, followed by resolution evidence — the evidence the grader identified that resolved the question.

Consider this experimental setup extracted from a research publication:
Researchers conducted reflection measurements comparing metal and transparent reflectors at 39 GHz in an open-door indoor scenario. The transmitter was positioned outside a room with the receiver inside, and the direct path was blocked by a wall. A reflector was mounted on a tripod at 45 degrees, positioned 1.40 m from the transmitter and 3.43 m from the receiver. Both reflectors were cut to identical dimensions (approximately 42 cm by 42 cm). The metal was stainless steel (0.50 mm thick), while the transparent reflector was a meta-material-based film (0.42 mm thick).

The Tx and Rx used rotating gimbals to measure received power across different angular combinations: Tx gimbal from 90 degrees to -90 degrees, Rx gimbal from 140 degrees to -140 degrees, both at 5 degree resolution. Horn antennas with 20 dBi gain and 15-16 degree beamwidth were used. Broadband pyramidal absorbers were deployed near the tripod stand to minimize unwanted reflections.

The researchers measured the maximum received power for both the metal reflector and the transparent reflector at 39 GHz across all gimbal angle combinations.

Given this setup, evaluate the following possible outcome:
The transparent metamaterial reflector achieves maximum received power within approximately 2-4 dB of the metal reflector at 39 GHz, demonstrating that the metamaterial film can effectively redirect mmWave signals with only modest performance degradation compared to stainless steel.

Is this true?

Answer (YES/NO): YES